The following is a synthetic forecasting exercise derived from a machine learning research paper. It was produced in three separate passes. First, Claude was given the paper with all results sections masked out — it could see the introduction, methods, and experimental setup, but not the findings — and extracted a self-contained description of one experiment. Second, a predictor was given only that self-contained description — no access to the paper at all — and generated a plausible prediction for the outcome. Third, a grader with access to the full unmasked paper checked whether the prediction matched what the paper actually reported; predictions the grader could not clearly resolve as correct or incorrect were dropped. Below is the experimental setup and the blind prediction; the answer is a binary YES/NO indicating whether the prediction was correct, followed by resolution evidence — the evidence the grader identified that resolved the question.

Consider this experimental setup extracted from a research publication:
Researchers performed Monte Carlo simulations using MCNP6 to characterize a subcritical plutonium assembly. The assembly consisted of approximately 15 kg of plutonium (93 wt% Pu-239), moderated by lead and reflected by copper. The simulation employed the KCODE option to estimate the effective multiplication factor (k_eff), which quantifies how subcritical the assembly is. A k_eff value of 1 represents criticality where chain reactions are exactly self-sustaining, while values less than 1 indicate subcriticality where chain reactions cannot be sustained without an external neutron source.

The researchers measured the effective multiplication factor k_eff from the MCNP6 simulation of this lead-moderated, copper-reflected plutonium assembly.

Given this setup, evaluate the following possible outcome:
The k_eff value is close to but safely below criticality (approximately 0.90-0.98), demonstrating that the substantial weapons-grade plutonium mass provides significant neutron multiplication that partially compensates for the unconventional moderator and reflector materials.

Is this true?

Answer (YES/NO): NO